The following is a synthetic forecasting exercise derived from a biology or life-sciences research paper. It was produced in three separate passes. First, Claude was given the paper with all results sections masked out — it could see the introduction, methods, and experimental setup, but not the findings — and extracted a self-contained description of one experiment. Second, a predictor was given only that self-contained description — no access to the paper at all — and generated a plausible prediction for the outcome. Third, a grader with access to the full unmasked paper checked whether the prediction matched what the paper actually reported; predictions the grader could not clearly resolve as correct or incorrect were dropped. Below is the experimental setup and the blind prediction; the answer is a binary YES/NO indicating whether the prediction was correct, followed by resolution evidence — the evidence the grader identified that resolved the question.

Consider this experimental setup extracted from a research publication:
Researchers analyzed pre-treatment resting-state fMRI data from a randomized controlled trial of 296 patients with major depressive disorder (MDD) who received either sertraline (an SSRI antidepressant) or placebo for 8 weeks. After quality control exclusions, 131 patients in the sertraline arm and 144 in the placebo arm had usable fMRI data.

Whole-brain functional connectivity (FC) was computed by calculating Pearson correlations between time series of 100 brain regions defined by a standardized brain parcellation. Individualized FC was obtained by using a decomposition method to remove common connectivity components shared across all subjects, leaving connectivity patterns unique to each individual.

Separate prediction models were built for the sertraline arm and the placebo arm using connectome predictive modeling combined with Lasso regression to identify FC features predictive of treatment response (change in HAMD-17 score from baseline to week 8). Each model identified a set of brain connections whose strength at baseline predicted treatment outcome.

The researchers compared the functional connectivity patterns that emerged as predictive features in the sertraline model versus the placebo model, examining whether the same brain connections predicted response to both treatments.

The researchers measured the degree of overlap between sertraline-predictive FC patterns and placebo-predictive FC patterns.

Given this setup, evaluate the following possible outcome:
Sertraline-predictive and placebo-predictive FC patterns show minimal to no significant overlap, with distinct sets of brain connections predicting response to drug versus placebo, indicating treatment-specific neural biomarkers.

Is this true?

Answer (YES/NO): YES